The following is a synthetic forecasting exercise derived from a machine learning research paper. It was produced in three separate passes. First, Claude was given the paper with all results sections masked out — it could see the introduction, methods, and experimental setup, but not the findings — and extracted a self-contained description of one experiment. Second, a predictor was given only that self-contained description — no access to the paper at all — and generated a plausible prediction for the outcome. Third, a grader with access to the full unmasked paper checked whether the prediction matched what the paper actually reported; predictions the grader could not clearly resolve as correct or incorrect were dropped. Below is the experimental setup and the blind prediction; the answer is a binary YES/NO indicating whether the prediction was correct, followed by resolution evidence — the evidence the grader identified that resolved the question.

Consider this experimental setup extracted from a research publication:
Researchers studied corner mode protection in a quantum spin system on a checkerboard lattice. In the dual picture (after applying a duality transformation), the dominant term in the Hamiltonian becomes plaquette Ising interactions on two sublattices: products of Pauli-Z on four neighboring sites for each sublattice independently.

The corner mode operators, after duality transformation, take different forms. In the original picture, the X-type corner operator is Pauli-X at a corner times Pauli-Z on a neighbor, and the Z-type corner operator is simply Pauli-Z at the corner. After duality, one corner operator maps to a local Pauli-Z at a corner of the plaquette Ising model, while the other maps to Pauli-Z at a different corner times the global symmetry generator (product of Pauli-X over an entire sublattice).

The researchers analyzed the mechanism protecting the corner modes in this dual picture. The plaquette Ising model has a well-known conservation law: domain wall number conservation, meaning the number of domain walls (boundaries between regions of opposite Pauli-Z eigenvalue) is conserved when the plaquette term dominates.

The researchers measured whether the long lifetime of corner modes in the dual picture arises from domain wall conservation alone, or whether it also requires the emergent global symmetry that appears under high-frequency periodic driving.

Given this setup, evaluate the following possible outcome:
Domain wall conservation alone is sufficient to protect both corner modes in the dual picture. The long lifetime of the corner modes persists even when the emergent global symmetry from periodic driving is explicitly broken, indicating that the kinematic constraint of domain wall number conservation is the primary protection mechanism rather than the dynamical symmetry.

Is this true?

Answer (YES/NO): NO